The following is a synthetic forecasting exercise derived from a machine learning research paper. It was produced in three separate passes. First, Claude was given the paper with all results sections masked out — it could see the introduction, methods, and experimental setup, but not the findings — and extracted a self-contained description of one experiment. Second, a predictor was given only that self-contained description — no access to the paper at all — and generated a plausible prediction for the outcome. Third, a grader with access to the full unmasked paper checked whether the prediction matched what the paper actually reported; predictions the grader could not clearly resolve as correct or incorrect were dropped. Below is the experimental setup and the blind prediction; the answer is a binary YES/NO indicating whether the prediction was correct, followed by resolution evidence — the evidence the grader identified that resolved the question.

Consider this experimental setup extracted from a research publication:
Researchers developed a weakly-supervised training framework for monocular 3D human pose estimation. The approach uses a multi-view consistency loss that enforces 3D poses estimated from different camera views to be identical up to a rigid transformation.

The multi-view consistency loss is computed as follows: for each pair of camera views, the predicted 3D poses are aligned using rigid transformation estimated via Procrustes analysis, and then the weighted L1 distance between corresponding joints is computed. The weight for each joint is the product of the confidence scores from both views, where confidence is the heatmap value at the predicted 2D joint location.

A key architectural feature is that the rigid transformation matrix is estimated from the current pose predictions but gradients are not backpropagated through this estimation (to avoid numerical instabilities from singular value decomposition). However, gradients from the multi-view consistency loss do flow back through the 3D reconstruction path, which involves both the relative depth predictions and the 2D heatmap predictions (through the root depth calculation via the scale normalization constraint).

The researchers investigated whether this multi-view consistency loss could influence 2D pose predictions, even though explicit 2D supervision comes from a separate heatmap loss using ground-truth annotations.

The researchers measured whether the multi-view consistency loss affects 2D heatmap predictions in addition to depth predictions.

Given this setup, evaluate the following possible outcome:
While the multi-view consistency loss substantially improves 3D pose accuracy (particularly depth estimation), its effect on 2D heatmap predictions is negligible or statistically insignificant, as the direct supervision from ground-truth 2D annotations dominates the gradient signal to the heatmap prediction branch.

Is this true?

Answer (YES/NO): NO